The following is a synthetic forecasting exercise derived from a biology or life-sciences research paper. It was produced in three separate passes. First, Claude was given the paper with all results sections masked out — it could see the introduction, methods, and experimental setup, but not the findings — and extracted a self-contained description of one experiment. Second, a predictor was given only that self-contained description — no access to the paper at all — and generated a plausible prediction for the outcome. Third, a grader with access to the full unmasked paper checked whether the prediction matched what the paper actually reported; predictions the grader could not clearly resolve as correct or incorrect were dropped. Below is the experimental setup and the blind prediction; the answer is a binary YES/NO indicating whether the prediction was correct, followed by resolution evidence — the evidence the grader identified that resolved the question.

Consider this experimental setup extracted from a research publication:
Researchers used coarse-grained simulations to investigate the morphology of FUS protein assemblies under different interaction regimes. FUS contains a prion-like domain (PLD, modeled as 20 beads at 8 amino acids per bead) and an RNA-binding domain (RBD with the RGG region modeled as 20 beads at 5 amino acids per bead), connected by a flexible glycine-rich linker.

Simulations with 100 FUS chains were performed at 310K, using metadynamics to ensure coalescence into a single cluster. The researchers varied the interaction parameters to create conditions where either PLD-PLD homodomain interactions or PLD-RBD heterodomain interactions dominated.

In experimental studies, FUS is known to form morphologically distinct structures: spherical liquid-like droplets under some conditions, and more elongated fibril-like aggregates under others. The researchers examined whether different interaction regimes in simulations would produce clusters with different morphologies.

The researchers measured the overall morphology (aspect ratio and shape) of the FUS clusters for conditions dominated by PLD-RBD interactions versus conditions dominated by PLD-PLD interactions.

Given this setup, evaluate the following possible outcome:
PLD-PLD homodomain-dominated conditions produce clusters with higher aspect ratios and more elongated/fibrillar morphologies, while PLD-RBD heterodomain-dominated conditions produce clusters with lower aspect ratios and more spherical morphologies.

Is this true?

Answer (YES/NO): YES